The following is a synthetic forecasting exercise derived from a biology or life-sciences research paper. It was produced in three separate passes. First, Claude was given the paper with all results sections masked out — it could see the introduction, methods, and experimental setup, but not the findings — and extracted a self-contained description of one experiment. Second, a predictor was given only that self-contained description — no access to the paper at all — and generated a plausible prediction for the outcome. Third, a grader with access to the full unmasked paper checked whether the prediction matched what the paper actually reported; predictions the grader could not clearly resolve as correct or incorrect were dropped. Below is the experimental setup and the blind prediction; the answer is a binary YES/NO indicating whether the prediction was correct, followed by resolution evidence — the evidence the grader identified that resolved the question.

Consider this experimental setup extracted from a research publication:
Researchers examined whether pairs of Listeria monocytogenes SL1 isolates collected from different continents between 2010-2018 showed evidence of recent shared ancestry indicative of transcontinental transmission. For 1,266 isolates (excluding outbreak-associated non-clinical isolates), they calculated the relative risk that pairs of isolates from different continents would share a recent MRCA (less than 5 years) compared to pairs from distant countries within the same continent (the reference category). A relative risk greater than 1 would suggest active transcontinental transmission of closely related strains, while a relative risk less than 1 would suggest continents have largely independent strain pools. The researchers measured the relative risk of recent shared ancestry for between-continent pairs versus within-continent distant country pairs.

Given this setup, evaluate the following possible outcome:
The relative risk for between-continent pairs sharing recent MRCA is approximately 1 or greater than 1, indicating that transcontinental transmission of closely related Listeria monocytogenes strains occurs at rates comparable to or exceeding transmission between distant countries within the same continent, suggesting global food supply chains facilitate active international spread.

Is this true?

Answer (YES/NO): NO